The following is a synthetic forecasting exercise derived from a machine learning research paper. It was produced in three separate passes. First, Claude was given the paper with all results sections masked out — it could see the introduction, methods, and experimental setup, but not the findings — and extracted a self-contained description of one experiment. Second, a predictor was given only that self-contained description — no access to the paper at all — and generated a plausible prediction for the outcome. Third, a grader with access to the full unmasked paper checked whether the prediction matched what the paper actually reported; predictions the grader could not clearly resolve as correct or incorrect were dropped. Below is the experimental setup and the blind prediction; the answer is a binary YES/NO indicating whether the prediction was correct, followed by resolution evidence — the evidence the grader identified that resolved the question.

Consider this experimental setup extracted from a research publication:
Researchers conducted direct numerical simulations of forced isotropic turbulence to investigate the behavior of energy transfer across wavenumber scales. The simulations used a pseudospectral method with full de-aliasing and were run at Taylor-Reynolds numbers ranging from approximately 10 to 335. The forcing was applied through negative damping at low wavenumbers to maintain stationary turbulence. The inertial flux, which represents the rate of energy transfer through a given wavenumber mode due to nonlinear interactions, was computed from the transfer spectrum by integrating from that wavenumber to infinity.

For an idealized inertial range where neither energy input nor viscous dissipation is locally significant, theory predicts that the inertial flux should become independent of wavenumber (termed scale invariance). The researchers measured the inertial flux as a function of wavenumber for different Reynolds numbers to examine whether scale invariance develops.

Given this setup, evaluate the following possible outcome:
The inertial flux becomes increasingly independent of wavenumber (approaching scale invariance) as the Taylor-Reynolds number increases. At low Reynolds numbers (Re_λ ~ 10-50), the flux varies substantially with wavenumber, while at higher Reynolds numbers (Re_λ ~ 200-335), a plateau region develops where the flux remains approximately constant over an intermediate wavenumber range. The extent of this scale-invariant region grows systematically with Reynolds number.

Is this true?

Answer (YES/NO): YES